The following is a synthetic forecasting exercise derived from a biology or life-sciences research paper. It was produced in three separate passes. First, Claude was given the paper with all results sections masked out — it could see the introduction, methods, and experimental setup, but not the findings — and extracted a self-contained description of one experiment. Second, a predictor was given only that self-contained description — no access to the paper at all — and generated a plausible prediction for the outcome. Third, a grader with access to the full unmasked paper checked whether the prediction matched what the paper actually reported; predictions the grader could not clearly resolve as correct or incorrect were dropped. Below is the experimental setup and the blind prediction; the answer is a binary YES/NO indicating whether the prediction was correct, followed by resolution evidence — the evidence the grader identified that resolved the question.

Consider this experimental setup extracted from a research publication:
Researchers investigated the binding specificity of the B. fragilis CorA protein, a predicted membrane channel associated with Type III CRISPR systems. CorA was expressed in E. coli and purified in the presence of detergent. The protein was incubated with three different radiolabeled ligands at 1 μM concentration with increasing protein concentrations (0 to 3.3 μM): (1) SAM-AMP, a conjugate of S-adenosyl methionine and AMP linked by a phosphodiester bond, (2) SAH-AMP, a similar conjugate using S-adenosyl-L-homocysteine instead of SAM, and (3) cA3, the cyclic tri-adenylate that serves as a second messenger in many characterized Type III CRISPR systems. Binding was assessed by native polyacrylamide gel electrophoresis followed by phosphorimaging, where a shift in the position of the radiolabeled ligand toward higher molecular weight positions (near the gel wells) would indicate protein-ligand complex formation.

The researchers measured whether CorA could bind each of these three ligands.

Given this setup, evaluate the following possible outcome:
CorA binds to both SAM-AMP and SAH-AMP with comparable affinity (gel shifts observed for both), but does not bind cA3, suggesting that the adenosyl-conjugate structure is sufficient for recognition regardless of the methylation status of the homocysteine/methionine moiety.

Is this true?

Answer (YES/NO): YES